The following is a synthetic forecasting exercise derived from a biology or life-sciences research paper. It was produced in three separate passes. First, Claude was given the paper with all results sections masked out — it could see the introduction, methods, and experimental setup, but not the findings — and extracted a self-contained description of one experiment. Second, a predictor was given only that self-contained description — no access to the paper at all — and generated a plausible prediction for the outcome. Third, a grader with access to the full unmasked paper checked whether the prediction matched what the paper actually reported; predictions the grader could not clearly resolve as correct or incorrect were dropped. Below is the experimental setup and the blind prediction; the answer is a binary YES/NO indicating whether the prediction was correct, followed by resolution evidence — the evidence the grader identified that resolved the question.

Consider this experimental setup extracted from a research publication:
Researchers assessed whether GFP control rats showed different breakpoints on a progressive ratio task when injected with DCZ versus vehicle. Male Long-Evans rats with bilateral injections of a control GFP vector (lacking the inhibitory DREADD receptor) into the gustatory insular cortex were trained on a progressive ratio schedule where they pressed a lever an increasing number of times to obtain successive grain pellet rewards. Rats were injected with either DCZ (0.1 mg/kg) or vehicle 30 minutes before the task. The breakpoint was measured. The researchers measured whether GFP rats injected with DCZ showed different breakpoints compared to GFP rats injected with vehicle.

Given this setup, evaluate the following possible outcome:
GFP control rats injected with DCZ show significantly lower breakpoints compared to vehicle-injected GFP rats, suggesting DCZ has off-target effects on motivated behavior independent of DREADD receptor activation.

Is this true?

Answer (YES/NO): NO